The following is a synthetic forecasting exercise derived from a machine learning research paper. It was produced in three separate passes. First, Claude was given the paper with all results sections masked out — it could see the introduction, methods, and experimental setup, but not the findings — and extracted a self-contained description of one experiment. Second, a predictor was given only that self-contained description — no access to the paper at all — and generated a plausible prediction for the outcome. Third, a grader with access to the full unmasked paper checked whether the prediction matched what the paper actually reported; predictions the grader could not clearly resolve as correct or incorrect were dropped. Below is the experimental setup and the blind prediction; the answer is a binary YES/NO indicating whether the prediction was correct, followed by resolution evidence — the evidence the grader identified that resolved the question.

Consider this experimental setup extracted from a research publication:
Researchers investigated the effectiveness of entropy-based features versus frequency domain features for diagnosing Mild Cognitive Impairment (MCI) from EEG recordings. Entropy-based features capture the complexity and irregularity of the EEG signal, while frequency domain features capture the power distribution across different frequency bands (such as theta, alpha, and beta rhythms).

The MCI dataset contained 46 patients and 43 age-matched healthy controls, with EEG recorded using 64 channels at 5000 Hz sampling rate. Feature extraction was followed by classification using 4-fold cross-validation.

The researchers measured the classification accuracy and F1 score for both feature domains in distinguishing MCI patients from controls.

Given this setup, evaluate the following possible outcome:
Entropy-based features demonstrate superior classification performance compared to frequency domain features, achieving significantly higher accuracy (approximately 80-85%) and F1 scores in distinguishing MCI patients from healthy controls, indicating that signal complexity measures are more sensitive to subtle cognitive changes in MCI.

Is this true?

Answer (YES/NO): NO